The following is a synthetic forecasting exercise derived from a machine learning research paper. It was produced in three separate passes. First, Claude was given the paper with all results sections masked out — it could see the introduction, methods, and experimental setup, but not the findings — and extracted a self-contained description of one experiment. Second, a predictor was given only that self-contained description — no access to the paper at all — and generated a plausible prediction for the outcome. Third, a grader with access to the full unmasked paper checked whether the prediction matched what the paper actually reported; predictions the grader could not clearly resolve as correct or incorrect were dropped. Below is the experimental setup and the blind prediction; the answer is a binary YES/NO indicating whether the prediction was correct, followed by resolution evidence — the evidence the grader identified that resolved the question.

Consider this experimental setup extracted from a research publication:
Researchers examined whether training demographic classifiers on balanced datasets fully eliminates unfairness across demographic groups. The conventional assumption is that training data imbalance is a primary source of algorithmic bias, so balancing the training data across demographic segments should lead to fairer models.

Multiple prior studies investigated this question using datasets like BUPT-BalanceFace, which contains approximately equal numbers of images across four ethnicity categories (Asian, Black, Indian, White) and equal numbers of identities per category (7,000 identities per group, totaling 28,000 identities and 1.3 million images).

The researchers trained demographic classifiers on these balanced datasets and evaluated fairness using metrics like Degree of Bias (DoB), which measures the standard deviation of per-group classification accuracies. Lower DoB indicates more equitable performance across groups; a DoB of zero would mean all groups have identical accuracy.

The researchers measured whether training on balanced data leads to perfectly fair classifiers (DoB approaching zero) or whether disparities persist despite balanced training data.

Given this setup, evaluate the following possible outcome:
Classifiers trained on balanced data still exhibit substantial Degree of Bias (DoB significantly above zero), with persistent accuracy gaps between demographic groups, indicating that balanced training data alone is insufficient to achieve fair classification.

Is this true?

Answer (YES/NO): YES